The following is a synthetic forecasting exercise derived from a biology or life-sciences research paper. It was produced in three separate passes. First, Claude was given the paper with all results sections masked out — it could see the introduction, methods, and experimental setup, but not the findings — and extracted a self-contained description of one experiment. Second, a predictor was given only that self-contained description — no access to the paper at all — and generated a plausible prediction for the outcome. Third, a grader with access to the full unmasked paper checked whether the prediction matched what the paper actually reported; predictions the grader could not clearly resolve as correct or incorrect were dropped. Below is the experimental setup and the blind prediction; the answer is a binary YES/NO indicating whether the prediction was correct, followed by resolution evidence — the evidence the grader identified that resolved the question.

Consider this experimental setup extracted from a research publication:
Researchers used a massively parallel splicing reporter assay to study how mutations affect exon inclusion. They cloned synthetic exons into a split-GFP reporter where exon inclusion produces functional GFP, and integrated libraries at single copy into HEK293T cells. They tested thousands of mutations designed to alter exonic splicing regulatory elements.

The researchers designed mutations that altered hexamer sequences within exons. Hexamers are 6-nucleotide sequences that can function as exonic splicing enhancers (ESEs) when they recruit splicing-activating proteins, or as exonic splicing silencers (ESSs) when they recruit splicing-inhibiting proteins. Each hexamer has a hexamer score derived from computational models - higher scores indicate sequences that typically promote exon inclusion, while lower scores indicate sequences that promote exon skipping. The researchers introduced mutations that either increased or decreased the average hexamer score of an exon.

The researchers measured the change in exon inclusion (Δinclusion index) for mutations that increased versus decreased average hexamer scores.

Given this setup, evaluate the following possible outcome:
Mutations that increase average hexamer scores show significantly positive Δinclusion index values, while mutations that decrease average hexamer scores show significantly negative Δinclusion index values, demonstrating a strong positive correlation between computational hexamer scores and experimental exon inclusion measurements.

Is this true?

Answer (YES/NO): NO